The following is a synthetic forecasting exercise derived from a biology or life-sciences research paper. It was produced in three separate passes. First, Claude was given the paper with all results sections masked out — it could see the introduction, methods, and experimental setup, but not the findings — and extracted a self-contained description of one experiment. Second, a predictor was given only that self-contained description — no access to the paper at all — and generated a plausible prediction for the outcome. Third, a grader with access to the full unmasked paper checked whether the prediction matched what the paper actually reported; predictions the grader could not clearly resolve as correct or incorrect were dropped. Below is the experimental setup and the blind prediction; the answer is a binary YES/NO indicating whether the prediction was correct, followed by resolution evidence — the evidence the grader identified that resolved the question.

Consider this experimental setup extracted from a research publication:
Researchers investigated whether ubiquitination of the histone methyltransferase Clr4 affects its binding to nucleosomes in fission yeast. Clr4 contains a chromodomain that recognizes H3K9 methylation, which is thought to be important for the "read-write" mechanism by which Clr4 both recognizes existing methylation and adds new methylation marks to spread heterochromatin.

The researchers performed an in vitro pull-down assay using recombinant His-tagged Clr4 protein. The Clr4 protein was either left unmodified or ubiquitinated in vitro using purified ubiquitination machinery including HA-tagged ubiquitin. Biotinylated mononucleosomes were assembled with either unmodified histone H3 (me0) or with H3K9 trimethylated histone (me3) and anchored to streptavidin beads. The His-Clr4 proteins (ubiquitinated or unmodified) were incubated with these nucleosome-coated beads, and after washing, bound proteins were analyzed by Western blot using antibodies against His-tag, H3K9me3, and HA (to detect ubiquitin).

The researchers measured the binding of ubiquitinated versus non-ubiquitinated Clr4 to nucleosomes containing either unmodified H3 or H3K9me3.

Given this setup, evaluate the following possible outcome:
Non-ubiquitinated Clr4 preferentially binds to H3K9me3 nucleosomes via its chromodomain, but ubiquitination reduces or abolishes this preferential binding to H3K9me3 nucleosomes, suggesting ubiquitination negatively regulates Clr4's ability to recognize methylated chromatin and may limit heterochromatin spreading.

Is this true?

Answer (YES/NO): NO